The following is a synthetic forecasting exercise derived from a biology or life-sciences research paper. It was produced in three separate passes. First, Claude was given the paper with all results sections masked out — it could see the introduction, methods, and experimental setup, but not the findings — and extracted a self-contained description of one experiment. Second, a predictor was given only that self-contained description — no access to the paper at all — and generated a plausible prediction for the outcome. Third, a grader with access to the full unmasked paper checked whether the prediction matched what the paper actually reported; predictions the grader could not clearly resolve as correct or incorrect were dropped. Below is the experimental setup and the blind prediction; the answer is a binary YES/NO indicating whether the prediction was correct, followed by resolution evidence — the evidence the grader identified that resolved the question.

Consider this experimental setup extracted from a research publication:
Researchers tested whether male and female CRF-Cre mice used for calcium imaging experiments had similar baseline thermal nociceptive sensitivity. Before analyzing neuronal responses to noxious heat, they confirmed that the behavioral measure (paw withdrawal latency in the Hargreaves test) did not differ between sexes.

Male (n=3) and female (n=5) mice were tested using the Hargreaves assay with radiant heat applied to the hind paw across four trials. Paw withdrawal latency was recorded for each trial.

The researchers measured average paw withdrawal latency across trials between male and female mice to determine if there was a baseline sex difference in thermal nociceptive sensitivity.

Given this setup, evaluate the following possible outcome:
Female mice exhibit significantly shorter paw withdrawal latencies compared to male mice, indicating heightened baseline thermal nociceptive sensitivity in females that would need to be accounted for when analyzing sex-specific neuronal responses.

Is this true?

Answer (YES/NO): NO